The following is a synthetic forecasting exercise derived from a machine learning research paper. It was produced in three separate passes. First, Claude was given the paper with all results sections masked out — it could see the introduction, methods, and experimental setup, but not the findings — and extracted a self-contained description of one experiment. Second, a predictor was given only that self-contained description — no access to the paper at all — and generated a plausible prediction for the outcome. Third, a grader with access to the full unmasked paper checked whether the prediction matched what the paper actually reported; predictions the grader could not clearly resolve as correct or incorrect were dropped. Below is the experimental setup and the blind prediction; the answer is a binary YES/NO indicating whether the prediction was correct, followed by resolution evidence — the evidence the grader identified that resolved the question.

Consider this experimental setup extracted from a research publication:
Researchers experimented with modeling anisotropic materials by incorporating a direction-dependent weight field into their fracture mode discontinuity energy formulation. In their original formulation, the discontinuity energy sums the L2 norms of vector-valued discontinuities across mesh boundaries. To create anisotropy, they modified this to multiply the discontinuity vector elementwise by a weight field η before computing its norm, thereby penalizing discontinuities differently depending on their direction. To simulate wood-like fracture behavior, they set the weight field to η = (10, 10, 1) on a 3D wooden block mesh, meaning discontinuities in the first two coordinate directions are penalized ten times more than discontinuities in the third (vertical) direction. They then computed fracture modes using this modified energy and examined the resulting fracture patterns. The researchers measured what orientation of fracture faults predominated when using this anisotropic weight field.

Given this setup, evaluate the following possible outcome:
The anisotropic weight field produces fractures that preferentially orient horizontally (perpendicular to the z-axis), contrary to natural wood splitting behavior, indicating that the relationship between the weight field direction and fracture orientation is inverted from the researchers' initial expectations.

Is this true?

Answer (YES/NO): NO